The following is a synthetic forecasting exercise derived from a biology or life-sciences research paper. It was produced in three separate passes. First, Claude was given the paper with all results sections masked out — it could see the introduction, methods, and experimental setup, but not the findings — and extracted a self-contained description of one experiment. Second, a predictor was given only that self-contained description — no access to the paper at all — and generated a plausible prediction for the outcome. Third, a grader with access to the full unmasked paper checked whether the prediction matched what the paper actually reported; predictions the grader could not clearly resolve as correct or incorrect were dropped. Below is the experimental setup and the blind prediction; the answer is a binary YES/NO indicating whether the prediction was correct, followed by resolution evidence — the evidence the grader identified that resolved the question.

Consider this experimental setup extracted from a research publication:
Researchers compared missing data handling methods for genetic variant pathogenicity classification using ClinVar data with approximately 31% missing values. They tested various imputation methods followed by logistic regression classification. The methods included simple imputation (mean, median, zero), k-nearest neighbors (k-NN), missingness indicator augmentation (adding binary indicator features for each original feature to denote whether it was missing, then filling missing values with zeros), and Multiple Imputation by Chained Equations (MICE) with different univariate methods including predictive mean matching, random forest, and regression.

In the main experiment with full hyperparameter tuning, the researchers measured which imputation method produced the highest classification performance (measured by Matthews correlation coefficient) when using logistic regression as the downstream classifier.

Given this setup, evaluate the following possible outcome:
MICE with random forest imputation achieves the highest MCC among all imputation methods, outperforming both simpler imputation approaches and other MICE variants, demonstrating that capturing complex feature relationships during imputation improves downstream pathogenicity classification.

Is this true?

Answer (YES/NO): NO